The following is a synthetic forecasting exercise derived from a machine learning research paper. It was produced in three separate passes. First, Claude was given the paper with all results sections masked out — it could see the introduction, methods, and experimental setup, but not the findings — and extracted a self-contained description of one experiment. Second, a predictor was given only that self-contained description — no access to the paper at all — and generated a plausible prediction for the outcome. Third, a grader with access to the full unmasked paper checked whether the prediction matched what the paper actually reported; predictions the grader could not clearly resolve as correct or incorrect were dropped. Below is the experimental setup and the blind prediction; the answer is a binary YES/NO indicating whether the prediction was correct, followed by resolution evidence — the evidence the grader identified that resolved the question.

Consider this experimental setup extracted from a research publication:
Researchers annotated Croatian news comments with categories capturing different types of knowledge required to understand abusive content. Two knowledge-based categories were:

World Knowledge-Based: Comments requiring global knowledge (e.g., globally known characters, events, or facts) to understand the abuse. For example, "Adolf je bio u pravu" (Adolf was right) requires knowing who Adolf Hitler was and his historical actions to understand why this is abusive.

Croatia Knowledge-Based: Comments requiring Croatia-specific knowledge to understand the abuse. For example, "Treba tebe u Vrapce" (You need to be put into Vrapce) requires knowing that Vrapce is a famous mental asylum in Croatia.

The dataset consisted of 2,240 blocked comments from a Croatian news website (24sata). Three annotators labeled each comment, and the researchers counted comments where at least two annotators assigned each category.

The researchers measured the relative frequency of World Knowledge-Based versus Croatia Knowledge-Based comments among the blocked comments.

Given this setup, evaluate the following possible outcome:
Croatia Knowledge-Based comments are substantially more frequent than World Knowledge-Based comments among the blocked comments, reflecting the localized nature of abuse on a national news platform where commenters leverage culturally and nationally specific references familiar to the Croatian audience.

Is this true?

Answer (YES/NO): NO